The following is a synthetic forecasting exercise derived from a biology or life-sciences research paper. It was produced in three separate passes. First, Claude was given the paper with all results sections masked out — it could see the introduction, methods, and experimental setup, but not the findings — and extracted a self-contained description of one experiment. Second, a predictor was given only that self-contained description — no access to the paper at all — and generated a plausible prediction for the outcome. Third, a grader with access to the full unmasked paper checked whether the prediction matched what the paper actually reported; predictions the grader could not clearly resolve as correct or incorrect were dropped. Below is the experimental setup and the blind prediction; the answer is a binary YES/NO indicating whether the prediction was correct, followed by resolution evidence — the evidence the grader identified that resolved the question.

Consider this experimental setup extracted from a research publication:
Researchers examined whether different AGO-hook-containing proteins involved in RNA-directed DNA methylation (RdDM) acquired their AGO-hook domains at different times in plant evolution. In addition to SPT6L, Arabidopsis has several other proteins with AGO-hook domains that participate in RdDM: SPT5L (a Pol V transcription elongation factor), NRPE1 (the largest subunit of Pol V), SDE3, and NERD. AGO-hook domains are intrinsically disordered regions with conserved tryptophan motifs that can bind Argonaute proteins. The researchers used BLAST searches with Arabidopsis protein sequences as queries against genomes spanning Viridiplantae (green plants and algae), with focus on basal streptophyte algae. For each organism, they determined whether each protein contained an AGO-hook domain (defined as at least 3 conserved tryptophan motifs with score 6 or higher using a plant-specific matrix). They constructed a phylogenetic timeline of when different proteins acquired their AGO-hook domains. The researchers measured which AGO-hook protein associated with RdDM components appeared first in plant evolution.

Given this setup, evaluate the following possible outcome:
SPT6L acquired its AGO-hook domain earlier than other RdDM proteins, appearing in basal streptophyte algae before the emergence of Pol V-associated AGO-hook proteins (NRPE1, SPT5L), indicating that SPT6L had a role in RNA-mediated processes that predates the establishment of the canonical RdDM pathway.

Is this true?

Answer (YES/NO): YES